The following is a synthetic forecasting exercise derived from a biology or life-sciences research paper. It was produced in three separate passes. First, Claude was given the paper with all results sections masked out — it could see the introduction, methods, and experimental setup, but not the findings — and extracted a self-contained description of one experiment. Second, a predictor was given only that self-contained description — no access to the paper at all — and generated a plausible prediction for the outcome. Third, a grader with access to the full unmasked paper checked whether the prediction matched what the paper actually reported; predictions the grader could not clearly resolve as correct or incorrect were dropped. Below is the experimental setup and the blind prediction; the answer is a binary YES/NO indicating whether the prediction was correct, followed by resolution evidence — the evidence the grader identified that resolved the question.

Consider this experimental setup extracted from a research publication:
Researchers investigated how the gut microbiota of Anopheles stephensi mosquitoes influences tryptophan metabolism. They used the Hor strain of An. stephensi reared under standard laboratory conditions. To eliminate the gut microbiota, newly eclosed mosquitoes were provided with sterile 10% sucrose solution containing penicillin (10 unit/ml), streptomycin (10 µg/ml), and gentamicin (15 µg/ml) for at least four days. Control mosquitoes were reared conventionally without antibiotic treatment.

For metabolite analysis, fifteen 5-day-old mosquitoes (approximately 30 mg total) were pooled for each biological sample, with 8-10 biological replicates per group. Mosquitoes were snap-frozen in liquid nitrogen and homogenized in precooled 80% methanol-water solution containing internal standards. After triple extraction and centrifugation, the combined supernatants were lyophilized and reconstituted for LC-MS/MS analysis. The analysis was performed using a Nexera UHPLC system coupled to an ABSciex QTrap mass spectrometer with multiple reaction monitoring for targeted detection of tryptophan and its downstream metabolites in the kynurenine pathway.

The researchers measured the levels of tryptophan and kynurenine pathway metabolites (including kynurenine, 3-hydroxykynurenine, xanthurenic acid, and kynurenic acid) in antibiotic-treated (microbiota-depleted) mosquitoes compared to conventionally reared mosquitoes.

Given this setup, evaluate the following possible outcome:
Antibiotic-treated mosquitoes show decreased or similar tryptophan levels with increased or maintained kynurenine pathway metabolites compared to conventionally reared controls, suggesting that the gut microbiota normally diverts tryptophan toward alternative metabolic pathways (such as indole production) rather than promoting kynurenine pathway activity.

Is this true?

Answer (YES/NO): NO